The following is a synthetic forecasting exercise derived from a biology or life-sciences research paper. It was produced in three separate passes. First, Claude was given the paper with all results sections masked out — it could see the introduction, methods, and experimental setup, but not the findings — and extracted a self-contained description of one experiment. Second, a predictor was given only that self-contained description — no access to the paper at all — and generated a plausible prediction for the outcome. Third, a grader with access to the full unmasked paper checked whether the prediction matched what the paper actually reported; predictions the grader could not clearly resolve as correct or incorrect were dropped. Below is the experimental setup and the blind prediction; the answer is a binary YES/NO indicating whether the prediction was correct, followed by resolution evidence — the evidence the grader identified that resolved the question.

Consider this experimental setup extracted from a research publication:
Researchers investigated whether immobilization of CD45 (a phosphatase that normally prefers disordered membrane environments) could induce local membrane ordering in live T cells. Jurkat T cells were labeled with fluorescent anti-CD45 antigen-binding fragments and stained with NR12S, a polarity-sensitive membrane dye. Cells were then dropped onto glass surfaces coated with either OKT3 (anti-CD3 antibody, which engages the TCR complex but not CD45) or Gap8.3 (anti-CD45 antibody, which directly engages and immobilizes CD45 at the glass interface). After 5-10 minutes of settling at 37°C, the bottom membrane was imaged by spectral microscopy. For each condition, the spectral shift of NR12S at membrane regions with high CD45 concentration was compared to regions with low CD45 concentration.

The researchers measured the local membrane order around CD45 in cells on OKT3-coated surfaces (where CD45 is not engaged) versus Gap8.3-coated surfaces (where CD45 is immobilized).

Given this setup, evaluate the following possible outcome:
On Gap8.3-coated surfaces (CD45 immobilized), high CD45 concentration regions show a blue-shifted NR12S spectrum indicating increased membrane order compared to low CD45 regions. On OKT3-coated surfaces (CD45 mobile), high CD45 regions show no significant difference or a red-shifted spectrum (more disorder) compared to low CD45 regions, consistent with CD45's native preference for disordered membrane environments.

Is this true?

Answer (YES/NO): YES